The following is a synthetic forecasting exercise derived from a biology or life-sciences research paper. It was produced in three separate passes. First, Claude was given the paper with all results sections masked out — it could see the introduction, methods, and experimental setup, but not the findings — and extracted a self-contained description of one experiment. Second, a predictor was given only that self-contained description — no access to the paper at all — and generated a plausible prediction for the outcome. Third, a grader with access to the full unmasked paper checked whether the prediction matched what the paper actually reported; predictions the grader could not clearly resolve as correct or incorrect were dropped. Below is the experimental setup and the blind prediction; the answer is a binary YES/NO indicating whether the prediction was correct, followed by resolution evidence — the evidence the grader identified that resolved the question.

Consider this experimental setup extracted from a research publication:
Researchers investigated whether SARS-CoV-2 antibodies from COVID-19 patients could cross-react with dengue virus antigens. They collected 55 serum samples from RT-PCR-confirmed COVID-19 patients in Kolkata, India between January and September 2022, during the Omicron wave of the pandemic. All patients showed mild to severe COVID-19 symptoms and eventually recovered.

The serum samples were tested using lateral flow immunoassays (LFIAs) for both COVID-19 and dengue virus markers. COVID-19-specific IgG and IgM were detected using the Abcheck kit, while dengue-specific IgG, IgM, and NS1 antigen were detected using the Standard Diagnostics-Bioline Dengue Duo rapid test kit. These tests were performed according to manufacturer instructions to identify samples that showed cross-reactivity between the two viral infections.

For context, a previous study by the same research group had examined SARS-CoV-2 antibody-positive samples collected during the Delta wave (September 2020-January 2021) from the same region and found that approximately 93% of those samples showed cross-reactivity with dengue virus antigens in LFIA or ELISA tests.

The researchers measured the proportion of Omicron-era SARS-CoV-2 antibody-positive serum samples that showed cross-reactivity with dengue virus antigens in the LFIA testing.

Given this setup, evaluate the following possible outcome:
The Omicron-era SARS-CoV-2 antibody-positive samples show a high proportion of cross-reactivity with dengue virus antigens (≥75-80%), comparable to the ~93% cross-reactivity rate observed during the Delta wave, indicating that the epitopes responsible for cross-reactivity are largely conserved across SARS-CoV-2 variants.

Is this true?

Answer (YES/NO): NO